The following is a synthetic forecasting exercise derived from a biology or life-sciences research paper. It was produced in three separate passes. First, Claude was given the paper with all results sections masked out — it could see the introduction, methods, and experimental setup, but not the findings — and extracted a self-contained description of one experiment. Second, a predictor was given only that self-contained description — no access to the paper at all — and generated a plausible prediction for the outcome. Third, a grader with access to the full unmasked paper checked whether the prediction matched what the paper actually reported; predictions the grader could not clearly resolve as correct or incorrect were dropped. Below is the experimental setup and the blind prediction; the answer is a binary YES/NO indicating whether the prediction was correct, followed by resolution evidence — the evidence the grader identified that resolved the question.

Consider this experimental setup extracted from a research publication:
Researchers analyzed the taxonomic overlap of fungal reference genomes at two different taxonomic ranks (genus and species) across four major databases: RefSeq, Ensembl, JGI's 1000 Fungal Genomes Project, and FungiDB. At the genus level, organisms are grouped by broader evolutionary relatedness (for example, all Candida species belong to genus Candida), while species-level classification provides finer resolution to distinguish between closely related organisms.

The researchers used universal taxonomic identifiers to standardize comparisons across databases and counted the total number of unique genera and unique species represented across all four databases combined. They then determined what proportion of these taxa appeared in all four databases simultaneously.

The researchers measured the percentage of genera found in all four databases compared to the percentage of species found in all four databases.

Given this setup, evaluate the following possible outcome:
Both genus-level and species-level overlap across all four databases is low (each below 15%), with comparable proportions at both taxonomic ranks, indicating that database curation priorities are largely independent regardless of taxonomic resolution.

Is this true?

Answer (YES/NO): YES